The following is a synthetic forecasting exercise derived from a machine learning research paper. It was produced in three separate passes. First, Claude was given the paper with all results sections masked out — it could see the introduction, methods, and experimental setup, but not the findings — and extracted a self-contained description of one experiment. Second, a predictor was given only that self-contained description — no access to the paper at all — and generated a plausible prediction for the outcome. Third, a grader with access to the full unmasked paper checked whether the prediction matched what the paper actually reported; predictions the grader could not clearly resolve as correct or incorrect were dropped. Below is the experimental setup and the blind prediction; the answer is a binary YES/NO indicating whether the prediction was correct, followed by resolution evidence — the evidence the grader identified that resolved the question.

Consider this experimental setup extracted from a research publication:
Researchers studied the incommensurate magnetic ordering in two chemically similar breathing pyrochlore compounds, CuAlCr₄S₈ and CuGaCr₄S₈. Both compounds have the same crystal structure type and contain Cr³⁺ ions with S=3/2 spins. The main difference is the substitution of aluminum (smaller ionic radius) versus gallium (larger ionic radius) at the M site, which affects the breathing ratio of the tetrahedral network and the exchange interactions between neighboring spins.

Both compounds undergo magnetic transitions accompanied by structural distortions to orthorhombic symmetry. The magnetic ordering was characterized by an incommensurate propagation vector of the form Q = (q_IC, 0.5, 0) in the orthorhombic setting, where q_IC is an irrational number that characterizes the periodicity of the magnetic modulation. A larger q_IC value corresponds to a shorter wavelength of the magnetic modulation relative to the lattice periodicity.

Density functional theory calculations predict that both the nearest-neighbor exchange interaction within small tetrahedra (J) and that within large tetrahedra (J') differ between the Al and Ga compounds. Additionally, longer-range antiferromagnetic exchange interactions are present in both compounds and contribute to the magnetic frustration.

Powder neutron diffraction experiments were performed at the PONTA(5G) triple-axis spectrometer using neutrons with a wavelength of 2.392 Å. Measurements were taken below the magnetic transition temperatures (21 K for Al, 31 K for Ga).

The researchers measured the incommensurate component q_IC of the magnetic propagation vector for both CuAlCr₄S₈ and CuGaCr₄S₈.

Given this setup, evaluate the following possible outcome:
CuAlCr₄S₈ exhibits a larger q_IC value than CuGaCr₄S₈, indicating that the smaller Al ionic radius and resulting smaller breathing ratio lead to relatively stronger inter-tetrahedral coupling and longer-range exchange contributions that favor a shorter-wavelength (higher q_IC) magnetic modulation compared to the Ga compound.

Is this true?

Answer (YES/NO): YES